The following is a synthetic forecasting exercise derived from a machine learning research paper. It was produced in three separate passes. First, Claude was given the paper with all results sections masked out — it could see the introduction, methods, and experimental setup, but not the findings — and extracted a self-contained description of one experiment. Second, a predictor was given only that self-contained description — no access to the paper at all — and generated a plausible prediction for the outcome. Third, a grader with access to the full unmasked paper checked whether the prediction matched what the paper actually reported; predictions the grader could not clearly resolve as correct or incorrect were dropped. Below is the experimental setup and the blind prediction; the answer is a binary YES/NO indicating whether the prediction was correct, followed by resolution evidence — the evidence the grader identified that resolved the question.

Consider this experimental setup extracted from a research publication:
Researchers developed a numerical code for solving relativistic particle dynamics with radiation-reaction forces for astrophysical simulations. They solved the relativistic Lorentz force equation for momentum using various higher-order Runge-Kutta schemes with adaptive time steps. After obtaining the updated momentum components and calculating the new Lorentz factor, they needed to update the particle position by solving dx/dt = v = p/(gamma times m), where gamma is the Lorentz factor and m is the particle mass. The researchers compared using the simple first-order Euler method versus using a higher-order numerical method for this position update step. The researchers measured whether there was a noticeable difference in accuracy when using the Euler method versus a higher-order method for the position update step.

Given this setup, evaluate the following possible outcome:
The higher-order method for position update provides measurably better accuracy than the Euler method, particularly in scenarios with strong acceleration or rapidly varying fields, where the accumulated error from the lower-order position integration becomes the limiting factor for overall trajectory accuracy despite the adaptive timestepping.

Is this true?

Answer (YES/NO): NO